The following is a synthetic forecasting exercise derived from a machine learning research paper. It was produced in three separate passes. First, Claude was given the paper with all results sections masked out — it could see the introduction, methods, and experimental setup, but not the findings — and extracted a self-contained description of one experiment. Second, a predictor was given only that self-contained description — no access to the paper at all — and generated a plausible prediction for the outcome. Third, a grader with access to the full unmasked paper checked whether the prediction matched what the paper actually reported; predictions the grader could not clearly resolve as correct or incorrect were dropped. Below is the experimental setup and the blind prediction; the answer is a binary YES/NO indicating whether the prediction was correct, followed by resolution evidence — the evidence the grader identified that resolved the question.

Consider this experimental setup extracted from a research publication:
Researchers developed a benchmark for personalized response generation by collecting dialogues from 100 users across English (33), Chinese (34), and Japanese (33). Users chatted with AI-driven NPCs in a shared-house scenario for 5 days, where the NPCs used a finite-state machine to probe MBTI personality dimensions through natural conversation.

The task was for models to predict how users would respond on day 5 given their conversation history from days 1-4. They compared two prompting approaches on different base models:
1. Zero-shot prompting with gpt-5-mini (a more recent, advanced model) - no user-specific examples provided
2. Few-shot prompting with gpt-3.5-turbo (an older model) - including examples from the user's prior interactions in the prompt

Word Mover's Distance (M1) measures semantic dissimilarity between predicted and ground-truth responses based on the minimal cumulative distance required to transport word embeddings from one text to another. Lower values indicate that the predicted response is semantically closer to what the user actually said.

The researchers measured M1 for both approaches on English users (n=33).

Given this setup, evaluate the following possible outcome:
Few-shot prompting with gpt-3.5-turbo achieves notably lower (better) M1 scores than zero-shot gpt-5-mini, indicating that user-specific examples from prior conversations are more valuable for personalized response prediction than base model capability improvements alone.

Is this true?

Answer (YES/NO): NO